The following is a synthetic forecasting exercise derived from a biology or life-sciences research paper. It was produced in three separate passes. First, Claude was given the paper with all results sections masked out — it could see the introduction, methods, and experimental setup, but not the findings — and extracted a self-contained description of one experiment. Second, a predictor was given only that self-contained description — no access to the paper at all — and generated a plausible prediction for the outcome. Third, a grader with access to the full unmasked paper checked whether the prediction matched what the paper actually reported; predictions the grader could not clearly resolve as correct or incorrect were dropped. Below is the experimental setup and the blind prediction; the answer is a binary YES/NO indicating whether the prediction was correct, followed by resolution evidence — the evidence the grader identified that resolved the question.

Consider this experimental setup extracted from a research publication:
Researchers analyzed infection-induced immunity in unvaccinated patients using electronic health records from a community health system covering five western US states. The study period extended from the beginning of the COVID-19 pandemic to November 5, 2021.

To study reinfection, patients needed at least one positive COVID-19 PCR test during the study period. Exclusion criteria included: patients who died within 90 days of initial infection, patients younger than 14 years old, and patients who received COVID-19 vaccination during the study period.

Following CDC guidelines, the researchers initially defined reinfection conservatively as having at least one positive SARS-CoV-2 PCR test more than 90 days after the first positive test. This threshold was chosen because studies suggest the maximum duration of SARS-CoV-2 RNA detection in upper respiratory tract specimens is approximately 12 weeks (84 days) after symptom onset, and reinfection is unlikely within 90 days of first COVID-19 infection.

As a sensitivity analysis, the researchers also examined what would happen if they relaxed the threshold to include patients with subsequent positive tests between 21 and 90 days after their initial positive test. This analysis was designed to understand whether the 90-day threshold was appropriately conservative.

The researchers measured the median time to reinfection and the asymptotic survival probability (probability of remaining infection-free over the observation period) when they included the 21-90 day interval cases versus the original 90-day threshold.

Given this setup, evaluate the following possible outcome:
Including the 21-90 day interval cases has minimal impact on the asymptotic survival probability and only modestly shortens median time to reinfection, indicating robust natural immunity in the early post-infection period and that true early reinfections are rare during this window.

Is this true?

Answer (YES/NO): NO